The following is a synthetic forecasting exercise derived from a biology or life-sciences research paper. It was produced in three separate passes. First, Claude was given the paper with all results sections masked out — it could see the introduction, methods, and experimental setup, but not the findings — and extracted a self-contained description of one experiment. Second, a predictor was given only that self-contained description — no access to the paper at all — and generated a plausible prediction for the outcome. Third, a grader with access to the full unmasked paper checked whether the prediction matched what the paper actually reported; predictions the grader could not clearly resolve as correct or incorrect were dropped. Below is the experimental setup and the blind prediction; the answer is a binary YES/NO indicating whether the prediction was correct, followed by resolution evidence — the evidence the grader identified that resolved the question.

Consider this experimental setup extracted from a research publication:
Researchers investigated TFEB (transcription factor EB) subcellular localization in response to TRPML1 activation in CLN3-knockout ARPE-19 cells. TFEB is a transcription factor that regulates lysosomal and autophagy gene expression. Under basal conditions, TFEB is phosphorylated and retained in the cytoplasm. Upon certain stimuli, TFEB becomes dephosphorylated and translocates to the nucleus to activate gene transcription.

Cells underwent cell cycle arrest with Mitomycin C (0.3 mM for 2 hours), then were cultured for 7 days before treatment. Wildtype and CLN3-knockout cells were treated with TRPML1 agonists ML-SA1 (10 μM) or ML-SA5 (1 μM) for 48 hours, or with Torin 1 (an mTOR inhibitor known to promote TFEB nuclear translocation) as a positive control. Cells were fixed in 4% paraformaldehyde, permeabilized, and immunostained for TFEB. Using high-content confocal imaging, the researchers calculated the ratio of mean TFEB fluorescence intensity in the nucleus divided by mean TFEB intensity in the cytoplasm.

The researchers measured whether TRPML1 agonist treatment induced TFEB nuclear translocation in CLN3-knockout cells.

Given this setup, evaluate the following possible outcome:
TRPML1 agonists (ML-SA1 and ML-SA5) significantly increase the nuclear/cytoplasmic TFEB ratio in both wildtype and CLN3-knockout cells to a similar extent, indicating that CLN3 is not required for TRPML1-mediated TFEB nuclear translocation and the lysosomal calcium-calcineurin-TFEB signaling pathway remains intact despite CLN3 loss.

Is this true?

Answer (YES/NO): YES